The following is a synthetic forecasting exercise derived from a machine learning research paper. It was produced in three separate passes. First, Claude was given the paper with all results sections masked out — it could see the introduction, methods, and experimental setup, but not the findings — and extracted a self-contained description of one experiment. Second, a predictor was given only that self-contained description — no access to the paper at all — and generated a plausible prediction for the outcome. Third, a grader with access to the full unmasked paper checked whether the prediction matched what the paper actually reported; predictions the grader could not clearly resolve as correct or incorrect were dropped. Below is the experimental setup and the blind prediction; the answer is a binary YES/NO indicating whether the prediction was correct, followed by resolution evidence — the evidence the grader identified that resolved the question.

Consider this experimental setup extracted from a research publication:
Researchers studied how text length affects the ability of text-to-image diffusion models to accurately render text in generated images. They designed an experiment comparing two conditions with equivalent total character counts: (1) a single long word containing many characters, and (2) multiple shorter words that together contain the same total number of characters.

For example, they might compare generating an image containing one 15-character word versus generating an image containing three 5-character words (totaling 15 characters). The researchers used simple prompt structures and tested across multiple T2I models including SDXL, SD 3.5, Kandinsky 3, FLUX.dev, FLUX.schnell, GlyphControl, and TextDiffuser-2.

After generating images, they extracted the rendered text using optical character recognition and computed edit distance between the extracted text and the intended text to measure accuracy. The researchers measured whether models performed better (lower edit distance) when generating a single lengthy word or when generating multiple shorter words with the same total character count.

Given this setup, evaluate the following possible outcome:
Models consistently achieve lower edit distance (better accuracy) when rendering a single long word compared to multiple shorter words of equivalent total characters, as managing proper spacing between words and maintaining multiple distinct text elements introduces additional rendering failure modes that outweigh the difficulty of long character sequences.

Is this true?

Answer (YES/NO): NO